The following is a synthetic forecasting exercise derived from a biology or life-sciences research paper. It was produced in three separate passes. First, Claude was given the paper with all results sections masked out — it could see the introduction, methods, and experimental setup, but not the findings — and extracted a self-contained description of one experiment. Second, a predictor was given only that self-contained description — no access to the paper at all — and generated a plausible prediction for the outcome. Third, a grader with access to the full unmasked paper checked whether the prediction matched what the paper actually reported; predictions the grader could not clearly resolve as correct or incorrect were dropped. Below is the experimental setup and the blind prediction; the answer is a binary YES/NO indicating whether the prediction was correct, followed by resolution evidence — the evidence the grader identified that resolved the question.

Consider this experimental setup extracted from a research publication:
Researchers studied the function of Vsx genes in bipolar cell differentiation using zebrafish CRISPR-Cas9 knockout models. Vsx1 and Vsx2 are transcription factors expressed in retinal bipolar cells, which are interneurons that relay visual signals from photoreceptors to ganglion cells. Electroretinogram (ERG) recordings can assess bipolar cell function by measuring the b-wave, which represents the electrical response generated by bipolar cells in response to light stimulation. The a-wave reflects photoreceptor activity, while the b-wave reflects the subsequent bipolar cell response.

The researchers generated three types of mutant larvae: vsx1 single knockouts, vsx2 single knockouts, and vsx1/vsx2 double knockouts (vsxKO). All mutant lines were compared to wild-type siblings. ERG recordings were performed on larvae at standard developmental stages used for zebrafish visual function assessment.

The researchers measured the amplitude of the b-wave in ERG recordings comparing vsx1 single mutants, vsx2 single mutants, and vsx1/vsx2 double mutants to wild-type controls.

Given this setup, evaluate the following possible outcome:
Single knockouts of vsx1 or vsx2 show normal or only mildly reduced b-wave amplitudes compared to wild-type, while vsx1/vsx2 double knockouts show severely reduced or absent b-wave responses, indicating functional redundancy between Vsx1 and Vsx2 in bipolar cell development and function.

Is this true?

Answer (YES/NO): NO